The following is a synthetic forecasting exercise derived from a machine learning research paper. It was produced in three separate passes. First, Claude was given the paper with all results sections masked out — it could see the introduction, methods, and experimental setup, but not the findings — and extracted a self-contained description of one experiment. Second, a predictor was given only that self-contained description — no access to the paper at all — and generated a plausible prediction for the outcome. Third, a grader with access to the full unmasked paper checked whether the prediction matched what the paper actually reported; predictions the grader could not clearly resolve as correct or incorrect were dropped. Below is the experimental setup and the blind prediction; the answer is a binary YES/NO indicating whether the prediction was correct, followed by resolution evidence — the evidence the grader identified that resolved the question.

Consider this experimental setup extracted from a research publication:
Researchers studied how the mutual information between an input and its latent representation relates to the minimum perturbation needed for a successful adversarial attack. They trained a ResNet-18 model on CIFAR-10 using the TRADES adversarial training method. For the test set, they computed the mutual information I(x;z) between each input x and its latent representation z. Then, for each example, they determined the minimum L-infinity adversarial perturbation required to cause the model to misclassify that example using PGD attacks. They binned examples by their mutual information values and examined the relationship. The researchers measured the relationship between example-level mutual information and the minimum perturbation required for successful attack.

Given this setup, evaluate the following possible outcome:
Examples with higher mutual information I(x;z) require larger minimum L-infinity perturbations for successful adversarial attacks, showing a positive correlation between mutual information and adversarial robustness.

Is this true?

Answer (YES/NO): NO